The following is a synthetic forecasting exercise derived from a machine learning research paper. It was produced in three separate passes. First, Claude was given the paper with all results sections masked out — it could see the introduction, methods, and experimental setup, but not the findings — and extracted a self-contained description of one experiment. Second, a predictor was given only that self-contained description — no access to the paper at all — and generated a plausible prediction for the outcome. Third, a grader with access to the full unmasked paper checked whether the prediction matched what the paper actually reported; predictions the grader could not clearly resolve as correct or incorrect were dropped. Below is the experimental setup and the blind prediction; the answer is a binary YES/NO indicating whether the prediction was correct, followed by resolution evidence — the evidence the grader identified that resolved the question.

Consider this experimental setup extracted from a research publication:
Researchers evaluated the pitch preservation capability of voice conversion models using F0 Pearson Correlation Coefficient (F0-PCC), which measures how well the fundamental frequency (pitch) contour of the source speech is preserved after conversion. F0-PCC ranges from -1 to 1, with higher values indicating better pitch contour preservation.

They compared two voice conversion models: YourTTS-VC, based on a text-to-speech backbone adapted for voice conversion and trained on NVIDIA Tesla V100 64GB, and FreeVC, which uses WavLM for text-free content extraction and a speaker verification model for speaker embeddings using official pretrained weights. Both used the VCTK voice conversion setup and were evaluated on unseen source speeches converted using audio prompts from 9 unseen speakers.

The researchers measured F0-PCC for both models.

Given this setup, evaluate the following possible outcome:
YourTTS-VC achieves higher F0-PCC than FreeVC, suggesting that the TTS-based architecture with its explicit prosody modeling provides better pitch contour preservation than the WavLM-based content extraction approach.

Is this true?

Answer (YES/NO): NO